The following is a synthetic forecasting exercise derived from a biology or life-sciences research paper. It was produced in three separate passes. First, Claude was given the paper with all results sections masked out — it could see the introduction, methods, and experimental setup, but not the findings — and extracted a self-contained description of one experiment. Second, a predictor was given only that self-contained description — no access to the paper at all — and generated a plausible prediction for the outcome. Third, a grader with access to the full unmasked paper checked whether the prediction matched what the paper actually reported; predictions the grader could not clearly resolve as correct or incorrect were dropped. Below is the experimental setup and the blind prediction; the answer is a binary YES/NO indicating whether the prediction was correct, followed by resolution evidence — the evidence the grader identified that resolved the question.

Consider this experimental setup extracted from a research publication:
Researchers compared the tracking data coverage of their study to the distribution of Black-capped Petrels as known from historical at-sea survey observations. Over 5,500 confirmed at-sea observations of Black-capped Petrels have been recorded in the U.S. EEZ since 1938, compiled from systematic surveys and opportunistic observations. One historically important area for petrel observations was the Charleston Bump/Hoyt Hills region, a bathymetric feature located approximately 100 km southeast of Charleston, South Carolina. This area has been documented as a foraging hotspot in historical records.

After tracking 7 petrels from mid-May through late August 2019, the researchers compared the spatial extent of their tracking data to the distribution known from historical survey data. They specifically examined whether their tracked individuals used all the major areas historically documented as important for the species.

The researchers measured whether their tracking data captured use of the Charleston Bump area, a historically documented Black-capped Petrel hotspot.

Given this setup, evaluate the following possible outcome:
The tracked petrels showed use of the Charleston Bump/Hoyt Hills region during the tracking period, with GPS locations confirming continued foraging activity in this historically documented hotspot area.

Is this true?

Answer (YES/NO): NO